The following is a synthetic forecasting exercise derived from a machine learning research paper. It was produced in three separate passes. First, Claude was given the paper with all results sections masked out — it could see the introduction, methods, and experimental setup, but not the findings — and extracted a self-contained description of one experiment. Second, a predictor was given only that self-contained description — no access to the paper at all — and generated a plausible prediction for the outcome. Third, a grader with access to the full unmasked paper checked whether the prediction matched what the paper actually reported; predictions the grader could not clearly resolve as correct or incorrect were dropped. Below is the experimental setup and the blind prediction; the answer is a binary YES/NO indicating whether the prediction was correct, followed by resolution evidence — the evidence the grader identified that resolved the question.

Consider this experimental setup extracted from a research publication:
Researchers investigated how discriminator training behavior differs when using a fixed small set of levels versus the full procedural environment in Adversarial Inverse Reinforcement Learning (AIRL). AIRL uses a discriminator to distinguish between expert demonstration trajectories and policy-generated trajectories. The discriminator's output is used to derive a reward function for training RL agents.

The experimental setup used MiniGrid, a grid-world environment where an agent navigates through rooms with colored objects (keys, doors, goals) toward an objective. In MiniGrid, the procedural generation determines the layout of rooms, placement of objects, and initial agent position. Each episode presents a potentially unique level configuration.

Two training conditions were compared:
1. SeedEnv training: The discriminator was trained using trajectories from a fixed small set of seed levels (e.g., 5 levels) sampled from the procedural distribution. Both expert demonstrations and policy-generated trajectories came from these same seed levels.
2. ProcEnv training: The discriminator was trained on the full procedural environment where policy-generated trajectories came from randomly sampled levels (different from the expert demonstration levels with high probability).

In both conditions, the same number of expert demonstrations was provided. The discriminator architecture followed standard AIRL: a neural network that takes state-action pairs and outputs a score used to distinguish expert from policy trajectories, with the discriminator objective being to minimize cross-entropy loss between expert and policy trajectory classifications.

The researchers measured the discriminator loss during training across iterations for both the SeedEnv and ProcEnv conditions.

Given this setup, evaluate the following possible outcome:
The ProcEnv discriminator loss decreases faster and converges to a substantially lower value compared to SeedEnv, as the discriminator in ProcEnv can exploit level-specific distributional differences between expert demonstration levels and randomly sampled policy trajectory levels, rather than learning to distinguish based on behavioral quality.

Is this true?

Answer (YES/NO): YES